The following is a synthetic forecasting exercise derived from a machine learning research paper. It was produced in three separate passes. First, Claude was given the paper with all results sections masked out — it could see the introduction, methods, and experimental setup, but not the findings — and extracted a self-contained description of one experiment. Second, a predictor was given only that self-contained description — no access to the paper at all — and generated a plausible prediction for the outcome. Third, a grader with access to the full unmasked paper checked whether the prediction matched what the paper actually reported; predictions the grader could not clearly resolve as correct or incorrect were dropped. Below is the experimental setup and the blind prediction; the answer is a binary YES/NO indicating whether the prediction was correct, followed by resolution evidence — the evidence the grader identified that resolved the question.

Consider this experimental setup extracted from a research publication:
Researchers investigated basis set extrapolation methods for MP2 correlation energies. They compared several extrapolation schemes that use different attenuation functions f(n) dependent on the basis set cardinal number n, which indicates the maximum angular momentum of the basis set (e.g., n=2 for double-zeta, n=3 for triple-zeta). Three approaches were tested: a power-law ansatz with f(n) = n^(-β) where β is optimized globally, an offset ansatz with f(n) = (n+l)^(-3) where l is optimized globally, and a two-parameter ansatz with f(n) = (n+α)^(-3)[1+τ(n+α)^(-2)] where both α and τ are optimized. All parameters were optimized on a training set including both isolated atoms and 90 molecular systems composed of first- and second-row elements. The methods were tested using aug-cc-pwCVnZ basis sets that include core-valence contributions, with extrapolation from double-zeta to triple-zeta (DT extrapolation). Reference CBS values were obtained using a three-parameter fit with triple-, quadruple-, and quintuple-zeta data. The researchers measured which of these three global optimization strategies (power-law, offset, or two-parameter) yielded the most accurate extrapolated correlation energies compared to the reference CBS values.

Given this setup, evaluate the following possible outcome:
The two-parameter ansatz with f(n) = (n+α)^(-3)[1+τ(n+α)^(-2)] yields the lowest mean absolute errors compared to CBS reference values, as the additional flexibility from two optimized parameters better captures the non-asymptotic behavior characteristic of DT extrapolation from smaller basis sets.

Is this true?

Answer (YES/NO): NO